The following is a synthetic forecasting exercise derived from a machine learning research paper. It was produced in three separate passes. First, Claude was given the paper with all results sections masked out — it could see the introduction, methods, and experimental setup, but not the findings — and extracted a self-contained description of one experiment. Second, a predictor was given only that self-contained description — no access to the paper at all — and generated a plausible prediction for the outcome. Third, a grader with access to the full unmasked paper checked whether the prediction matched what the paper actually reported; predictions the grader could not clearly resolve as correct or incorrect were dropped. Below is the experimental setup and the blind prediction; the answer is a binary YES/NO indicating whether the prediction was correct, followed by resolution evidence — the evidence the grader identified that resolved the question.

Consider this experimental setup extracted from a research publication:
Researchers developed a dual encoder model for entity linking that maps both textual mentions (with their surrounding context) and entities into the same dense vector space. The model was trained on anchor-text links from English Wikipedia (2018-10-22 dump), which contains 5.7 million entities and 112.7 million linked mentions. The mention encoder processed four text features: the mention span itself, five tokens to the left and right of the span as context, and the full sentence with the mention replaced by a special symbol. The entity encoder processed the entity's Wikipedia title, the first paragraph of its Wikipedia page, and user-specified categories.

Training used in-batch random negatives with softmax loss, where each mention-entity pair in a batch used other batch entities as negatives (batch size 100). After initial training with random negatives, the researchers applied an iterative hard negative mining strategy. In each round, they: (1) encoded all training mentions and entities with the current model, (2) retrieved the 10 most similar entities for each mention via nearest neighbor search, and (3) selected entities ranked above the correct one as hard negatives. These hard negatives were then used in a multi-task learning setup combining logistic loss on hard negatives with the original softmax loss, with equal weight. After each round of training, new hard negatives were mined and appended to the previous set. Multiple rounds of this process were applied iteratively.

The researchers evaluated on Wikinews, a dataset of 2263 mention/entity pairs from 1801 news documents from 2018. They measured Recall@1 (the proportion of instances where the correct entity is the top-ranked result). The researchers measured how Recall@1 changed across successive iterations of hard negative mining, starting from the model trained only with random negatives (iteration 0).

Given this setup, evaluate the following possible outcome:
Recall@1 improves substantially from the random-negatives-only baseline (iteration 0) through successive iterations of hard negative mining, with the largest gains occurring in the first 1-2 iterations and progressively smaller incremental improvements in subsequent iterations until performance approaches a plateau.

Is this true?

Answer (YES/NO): YES